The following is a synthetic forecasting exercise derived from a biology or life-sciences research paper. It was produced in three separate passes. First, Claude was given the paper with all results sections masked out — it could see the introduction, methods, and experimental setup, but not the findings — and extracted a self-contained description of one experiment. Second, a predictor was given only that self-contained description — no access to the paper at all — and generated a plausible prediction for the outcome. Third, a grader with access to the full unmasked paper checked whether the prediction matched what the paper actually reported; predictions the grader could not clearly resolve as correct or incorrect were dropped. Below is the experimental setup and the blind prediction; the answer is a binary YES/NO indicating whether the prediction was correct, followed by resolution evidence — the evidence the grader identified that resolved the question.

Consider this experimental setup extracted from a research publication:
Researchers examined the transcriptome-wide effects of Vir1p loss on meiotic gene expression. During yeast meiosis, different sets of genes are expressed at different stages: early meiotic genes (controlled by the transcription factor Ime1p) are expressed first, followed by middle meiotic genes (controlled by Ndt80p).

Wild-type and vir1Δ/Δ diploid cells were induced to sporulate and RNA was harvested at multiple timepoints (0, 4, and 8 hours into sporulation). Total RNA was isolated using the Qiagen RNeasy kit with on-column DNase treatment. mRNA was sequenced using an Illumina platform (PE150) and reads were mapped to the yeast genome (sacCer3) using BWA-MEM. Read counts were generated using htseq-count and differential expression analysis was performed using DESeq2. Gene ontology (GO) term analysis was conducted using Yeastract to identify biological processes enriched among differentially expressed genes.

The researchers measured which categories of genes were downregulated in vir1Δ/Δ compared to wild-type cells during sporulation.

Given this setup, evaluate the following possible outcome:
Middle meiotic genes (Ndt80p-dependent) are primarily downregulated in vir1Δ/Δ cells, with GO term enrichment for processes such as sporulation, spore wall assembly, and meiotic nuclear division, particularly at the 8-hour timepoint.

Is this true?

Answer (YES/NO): NO